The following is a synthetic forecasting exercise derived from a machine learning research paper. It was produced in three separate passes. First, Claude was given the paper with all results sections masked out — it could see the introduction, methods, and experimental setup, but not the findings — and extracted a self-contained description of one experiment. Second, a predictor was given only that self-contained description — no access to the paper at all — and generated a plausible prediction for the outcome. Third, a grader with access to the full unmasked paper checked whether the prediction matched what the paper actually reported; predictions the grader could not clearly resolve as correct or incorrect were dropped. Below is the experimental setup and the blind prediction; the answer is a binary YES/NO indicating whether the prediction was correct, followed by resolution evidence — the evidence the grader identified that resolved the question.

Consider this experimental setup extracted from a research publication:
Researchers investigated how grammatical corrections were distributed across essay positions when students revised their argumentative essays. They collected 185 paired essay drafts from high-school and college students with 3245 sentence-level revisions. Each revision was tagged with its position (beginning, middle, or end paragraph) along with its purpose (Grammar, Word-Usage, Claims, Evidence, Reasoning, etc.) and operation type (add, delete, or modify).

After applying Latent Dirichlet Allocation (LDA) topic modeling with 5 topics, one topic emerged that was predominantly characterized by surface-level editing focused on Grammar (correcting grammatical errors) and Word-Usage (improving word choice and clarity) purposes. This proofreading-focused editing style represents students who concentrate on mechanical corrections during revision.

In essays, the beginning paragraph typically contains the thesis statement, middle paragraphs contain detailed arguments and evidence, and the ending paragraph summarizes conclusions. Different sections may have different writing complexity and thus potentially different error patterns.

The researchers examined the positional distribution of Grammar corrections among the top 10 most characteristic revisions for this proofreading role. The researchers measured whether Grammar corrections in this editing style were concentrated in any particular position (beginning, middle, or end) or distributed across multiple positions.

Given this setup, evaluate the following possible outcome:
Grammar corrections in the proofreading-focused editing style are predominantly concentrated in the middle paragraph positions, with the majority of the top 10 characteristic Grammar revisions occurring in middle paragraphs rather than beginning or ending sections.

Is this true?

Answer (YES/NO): NO